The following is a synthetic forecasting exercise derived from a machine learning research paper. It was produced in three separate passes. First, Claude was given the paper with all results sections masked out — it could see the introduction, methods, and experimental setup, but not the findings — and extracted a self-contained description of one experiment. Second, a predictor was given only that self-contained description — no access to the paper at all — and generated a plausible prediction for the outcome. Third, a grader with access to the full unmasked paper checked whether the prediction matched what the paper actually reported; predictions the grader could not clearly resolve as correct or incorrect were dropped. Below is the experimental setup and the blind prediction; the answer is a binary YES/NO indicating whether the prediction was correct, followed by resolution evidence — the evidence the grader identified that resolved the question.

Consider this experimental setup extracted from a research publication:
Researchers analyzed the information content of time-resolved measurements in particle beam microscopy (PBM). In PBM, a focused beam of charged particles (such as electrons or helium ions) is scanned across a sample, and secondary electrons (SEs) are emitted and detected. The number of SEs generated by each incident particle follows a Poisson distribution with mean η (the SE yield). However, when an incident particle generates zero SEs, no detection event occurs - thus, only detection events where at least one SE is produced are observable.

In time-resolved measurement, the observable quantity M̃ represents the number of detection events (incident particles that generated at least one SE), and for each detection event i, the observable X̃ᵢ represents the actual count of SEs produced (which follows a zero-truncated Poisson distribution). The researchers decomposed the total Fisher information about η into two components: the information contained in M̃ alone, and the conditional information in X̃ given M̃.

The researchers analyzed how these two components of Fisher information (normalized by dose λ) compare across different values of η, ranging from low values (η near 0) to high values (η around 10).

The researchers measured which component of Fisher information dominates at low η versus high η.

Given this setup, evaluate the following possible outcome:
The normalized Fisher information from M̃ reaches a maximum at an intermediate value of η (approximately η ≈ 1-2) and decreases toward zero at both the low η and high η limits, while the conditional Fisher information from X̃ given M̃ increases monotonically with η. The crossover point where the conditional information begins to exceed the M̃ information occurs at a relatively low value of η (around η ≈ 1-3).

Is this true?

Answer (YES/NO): NO